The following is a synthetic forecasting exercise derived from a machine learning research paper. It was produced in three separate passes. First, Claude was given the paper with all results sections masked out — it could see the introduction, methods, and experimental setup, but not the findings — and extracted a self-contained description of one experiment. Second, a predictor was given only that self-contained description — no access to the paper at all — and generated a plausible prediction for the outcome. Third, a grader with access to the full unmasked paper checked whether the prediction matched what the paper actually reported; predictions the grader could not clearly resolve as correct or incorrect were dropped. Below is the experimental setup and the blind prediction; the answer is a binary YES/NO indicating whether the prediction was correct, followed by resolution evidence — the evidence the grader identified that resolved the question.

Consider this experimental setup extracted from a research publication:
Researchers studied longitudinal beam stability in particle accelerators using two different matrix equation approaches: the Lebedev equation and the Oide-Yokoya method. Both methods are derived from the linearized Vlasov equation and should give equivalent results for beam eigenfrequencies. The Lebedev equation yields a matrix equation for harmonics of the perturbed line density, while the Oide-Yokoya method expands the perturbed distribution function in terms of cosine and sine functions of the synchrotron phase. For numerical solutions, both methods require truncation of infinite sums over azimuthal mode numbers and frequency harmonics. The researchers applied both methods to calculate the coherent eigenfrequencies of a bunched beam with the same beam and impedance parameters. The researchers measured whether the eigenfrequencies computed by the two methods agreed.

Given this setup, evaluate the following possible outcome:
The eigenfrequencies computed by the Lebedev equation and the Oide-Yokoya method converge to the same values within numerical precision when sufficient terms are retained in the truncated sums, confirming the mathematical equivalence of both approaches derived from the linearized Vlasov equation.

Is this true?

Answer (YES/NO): YES